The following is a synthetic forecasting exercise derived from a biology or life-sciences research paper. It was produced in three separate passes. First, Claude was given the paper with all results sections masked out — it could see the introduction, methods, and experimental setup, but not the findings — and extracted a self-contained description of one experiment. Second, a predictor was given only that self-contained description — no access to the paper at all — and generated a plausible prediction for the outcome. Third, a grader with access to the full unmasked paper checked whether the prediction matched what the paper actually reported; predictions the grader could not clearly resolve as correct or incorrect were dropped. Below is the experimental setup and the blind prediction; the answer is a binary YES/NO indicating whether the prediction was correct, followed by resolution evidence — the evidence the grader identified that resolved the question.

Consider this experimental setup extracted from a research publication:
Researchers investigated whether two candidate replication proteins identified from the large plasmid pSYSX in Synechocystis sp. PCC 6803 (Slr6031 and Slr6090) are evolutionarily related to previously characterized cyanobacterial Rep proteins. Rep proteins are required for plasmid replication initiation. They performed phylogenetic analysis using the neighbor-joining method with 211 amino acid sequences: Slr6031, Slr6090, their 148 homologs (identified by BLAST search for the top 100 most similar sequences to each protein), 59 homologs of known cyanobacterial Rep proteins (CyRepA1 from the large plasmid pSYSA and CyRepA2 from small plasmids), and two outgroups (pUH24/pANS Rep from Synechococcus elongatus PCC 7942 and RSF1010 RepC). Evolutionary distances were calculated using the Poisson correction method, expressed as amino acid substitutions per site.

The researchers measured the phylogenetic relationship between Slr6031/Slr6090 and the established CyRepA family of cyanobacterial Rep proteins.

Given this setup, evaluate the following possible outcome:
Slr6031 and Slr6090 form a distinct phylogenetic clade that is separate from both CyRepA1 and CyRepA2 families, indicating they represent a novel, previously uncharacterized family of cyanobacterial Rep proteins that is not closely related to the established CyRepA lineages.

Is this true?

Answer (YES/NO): YES